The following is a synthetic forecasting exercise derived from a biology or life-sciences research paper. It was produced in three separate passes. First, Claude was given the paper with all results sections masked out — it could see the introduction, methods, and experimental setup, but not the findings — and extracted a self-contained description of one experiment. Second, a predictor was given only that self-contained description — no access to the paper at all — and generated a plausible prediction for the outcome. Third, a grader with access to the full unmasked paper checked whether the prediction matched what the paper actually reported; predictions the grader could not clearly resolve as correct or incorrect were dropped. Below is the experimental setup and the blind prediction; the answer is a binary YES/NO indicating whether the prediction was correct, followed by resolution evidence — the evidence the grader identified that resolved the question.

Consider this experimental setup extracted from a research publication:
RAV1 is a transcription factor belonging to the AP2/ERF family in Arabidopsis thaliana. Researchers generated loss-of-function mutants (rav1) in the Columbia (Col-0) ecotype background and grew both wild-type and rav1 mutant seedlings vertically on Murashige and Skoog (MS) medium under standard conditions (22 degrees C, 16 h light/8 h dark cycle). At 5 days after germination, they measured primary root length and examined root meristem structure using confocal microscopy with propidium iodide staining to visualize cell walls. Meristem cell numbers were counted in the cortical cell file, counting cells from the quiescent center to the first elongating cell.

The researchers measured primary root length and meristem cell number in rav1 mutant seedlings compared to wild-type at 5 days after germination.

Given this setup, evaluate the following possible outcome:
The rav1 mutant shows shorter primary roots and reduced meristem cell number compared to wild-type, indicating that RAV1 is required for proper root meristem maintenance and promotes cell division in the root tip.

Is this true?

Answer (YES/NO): NO